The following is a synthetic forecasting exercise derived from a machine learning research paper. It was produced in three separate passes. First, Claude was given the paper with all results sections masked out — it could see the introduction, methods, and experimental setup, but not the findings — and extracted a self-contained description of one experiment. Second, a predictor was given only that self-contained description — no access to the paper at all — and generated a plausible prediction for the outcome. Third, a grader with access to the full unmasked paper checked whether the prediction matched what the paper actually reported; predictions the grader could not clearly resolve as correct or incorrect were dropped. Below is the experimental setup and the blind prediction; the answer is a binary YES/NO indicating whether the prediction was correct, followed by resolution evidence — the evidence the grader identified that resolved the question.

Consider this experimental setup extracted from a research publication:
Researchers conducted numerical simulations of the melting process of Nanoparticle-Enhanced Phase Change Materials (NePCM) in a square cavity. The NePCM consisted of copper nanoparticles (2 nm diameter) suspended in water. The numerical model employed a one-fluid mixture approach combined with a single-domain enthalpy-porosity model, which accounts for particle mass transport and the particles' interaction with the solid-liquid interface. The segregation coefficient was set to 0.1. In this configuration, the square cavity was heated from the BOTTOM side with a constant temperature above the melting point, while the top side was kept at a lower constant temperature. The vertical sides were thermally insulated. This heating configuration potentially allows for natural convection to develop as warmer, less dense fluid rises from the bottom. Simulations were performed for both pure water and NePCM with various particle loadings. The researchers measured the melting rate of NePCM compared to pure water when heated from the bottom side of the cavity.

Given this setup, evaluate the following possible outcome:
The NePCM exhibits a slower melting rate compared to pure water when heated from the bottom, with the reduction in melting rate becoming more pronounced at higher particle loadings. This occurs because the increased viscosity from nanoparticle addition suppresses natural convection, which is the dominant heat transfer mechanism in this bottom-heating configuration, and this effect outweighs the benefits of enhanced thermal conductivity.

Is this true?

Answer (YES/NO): NO